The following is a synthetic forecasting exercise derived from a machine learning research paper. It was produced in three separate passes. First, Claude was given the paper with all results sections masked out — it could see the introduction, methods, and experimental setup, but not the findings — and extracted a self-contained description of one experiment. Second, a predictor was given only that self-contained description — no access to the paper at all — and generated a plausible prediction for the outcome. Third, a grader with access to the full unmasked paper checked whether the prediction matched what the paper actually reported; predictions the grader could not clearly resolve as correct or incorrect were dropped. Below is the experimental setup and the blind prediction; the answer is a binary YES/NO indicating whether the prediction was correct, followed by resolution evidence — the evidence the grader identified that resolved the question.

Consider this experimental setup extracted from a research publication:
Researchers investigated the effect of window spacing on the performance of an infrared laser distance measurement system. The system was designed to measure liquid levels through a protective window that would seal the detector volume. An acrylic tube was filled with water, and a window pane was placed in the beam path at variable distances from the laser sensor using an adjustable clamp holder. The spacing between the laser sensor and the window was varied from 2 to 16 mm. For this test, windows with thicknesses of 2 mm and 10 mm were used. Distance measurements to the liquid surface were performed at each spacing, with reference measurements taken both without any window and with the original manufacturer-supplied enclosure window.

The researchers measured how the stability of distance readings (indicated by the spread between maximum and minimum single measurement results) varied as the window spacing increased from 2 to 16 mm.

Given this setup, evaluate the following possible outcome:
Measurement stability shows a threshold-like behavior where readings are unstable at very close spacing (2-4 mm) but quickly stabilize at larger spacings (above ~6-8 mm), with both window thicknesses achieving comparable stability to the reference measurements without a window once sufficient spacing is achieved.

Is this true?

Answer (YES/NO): NO